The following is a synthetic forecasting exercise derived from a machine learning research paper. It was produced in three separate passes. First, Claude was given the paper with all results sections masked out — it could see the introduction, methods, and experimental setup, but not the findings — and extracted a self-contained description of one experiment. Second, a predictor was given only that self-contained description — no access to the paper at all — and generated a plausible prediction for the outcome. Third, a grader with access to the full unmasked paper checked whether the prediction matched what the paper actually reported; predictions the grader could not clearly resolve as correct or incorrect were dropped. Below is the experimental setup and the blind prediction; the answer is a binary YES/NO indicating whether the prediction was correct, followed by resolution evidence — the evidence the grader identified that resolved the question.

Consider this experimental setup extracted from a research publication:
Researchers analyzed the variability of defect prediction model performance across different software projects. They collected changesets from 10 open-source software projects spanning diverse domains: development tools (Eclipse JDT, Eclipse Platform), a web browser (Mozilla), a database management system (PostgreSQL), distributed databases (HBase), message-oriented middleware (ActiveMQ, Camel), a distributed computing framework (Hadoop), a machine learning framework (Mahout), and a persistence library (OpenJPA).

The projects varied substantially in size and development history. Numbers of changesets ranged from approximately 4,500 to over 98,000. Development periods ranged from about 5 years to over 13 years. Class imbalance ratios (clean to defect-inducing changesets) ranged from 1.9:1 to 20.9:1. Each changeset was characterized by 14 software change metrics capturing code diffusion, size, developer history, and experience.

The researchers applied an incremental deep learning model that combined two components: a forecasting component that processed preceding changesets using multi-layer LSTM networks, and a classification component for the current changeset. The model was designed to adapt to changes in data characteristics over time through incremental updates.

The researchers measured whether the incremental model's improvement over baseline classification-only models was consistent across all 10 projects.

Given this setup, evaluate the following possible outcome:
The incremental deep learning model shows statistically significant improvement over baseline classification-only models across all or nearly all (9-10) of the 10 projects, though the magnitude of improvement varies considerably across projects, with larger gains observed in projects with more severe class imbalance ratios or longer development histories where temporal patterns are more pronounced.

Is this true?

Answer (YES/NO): NO